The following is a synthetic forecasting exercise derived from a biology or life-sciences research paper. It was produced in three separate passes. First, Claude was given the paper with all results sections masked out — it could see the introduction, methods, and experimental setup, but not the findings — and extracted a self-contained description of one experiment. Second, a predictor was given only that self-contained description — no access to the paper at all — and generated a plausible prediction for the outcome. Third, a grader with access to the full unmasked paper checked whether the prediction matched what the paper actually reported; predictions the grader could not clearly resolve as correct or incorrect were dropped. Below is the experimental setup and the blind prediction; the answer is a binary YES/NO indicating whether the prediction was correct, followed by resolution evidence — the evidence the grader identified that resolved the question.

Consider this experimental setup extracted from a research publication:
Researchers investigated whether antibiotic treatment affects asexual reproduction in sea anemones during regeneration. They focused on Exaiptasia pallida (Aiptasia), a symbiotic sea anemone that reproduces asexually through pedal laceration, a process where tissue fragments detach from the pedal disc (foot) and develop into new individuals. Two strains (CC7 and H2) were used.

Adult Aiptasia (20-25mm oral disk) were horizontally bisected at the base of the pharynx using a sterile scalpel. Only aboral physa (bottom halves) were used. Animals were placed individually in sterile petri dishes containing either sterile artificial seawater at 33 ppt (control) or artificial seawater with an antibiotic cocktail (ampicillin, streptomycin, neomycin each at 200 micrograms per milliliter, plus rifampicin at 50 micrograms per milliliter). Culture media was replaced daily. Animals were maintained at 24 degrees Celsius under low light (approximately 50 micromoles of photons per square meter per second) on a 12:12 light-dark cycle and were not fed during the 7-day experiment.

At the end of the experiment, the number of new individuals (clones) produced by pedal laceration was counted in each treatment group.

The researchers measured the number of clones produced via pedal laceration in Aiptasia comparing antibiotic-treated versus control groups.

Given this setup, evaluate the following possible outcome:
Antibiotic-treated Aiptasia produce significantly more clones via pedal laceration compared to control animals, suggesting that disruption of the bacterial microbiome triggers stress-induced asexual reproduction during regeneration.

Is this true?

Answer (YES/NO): YES